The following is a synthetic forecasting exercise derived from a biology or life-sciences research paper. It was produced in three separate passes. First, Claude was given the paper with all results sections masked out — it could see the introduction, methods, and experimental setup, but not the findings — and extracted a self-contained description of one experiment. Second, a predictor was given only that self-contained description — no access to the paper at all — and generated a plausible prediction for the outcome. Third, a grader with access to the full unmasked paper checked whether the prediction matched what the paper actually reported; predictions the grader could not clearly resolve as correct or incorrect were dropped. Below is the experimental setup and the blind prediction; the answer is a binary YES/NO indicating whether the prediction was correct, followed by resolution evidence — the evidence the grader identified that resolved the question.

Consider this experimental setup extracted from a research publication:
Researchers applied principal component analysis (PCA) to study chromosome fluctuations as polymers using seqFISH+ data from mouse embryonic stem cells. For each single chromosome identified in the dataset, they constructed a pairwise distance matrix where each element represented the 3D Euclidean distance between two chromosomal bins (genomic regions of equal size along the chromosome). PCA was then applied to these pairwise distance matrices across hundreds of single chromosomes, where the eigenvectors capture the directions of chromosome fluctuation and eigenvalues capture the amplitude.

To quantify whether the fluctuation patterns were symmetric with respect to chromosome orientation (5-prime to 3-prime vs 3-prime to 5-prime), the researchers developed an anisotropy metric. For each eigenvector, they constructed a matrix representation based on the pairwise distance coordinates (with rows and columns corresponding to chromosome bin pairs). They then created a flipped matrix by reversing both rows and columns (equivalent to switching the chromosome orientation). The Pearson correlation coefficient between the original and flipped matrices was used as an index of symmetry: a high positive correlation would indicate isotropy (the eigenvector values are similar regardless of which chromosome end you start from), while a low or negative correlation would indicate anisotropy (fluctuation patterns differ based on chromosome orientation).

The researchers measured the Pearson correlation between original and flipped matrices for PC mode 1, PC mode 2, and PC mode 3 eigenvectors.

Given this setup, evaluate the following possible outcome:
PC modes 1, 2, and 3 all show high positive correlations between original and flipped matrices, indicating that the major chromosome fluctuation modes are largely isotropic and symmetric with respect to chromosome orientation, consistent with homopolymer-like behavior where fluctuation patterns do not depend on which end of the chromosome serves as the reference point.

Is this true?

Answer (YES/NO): NO